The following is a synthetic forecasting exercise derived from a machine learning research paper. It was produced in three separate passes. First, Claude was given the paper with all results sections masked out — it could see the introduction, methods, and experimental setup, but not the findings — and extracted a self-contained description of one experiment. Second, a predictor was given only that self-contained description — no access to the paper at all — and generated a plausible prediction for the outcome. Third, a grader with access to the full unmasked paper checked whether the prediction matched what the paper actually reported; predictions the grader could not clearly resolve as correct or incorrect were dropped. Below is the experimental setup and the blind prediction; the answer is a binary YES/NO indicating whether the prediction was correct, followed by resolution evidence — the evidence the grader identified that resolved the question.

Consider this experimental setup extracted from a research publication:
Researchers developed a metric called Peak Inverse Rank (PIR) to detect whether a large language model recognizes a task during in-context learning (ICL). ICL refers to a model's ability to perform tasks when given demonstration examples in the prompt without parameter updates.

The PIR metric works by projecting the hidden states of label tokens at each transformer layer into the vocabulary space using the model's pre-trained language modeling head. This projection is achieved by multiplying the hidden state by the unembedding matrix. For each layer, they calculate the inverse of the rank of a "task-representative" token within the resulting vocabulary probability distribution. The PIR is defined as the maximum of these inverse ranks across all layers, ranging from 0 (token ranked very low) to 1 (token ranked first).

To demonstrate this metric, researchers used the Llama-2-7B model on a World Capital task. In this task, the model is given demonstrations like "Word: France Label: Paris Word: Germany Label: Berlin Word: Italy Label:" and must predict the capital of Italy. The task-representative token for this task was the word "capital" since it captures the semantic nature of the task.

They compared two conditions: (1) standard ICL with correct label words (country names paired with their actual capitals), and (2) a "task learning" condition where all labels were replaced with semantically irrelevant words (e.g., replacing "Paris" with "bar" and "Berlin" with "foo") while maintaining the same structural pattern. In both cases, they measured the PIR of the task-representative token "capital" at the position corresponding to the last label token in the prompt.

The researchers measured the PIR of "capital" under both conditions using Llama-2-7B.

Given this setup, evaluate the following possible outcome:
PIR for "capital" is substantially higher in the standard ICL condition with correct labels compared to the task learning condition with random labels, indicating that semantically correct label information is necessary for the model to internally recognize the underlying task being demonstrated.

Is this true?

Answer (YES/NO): YES